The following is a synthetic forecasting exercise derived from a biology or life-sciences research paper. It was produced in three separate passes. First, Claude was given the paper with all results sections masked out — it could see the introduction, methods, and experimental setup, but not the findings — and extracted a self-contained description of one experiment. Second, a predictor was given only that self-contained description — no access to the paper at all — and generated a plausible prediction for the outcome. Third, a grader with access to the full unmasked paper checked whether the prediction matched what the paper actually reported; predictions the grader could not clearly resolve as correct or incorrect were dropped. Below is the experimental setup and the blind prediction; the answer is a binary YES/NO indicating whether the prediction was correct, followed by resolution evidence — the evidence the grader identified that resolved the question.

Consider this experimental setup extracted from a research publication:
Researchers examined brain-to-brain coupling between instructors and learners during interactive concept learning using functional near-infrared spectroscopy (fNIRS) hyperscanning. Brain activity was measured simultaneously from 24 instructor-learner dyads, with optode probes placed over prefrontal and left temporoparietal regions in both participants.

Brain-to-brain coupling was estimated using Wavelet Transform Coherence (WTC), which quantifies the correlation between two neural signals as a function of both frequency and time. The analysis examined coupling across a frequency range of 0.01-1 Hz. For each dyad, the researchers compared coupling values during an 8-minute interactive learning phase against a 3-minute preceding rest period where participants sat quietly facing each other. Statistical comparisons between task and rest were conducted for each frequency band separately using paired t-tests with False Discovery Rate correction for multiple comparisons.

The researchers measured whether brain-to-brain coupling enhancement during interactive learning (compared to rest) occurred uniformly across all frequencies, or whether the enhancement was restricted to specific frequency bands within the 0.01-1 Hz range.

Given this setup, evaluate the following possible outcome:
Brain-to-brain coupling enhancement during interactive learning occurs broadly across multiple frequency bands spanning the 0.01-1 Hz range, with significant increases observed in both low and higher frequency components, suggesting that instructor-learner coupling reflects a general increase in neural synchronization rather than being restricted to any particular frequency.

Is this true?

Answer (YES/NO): NO